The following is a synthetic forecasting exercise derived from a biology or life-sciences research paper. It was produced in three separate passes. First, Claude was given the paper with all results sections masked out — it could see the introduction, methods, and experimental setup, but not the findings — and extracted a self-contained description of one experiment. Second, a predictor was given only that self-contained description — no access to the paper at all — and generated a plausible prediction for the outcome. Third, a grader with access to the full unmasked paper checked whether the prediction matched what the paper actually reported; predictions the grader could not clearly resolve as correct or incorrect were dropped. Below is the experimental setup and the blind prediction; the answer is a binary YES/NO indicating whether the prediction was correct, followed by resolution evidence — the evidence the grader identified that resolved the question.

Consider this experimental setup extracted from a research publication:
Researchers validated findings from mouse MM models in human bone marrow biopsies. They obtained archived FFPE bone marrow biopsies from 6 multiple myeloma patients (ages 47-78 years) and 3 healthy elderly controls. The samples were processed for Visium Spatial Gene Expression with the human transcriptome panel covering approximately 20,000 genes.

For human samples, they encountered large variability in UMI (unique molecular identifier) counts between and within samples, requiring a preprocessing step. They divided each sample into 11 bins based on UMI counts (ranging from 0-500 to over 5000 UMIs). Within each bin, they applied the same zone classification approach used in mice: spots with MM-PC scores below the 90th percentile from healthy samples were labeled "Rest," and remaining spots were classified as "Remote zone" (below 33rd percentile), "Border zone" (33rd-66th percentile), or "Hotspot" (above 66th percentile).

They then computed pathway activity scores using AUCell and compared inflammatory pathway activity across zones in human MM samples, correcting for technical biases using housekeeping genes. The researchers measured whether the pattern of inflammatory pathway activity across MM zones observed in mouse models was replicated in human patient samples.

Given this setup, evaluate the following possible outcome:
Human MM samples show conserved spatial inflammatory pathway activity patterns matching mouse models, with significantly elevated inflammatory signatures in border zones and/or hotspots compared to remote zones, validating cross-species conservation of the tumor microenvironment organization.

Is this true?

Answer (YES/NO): NO